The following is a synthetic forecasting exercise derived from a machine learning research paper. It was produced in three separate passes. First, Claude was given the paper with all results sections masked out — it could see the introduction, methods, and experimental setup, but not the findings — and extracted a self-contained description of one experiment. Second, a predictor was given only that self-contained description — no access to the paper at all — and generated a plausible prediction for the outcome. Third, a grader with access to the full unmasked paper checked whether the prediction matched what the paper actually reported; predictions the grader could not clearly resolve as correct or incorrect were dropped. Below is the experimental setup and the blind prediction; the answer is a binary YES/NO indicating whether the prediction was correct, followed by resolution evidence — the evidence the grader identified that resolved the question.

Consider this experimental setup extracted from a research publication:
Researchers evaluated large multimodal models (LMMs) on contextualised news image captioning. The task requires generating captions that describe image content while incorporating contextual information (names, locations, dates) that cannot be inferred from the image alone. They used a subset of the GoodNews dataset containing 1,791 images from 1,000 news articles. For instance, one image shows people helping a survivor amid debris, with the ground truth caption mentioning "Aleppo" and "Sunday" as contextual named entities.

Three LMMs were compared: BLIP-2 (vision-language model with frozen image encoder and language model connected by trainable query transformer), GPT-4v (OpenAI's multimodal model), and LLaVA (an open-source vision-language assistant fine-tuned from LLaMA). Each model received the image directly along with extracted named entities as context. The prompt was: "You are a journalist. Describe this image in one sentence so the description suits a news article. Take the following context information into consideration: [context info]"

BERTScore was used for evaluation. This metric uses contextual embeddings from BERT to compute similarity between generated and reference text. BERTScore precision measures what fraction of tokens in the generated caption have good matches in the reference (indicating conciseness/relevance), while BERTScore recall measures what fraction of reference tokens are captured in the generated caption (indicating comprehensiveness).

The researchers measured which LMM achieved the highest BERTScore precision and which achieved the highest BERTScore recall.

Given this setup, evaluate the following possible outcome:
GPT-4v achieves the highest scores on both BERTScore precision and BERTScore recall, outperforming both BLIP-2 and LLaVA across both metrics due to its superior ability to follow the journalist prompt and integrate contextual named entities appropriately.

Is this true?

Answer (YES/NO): NO